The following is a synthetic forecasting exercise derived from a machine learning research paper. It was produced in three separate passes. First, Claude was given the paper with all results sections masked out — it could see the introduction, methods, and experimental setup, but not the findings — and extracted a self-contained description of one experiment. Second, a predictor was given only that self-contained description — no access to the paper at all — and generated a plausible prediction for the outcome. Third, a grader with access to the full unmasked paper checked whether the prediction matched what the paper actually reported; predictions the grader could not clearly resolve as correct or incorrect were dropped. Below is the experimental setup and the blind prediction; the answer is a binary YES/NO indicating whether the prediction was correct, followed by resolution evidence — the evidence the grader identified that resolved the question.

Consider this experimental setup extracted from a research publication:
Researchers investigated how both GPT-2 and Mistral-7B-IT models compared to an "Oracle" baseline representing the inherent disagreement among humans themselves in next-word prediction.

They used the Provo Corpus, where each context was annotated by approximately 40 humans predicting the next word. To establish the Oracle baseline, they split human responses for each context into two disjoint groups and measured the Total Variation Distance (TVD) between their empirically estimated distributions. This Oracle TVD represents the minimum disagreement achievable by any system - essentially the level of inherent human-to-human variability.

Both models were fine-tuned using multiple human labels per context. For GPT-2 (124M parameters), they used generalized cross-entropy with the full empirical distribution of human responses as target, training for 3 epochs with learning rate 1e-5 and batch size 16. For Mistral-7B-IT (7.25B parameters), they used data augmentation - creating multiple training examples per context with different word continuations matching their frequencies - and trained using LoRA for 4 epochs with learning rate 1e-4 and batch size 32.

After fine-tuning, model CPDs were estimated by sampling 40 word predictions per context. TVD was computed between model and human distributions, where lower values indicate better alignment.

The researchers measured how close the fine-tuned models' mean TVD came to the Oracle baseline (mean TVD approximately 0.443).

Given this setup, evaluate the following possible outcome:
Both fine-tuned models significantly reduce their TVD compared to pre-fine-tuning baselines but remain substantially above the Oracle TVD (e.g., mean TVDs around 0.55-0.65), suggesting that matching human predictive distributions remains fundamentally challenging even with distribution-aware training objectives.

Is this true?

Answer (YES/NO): NO